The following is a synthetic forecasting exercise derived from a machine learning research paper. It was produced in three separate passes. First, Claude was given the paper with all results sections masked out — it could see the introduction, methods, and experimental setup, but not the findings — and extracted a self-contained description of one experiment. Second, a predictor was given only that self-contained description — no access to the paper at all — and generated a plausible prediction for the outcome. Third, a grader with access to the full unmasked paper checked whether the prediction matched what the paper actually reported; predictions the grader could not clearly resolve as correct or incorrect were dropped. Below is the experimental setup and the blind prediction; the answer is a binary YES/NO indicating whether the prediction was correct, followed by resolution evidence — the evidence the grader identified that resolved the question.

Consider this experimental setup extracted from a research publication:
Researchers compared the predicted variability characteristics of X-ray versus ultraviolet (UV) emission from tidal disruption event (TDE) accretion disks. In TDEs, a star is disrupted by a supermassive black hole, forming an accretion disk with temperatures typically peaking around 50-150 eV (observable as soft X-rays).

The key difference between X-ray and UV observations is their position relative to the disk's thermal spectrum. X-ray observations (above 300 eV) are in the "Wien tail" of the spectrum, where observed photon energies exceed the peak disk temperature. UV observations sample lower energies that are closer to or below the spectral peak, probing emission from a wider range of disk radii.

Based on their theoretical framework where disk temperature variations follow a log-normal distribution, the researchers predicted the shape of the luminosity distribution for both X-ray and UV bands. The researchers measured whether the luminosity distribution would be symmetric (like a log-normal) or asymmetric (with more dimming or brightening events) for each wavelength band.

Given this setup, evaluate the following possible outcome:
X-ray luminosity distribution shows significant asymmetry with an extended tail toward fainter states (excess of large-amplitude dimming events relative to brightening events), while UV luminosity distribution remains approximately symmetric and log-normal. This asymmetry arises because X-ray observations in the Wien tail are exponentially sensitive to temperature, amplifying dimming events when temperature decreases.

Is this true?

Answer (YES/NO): YES